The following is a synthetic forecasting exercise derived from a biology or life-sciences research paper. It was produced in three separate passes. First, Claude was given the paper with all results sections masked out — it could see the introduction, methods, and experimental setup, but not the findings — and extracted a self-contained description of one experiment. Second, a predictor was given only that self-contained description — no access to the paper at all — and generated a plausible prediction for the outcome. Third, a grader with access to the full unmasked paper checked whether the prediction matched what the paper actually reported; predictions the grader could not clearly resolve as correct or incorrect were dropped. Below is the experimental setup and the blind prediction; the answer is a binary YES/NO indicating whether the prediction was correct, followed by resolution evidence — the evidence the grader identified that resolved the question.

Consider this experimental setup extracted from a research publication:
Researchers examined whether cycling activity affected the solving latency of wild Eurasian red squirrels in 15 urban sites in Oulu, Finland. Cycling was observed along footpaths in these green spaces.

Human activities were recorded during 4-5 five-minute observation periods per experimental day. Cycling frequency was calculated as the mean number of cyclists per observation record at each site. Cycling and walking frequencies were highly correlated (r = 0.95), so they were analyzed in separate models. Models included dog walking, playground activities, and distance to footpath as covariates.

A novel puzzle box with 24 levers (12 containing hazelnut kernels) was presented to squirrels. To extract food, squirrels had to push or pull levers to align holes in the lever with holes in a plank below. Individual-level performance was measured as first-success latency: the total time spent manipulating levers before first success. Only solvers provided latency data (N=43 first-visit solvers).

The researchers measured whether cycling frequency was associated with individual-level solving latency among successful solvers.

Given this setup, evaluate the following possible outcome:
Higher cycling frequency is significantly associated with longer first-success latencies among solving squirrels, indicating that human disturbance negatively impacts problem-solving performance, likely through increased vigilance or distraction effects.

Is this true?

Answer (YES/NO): NO